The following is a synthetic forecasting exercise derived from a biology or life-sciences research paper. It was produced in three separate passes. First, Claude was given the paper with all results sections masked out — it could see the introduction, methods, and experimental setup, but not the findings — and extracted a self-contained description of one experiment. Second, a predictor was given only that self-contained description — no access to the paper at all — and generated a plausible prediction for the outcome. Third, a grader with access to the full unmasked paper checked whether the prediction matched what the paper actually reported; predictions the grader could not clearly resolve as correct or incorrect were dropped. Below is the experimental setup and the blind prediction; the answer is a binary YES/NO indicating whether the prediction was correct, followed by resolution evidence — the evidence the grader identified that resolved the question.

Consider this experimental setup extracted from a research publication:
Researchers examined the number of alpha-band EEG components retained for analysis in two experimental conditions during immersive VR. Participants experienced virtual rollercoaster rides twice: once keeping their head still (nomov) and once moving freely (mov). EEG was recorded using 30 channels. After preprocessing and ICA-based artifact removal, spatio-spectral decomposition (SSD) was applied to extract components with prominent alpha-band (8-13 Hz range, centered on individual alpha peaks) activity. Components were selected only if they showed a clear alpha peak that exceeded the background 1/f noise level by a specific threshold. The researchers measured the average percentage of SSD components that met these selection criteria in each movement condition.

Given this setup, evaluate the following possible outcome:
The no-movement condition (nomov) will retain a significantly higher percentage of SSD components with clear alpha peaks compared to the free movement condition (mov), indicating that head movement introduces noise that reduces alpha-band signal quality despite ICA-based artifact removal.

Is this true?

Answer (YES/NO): NO